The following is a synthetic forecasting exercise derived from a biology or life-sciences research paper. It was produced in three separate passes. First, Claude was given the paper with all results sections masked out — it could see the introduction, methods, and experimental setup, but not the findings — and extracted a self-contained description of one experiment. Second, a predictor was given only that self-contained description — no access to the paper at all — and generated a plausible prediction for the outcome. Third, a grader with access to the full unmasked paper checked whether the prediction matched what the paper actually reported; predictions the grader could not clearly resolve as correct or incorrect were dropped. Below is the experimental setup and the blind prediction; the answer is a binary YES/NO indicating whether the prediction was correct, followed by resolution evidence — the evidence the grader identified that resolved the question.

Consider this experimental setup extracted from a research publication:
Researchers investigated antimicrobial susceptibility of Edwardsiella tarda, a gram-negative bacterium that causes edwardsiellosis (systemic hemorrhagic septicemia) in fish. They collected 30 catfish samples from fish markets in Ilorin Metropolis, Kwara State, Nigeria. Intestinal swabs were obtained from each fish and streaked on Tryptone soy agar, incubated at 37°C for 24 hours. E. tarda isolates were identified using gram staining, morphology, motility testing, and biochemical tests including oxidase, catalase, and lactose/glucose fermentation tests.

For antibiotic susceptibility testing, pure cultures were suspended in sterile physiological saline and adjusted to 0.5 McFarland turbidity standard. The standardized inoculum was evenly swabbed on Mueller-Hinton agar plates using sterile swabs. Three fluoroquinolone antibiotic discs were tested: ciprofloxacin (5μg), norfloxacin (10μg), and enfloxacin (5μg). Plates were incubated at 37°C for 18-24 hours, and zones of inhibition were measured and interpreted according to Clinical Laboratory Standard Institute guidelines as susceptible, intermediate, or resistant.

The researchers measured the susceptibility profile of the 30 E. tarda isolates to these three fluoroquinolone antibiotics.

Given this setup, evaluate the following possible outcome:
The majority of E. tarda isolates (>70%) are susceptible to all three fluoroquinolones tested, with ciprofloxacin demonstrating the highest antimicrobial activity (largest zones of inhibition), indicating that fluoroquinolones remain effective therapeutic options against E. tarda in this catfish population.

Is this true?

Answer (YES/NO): NO